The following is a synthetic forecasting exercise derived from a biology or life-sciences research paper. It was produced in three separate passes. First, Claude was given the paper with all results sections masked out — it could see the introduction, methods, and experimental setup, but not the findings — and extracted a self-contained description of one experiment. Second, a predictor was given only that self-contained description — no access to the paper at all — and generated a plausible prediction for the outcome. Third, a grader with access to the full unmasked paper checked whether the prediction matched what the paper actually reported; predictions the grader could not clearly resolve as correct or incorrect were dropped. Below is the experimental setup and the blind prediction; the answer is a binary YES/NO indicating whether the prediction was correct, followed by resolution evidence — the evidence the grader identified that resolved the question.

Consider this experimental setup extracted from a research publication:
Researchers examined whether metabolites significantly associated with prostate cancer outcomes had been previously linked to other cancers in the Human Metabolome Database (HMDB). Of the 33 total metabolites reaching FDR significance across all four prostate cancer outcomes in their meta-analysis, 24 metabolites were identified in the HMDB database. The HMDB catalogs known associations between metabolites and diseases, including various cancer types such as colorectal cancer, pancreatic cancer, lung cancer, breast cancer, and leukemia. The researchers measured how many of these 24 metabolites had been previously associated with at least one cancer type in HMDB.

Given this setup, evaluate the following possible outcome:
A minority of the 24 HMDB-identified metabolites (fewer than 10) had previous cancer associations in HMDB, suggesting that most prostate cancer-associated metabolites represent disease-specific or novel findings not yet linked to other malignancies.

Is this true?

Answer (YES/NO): NO